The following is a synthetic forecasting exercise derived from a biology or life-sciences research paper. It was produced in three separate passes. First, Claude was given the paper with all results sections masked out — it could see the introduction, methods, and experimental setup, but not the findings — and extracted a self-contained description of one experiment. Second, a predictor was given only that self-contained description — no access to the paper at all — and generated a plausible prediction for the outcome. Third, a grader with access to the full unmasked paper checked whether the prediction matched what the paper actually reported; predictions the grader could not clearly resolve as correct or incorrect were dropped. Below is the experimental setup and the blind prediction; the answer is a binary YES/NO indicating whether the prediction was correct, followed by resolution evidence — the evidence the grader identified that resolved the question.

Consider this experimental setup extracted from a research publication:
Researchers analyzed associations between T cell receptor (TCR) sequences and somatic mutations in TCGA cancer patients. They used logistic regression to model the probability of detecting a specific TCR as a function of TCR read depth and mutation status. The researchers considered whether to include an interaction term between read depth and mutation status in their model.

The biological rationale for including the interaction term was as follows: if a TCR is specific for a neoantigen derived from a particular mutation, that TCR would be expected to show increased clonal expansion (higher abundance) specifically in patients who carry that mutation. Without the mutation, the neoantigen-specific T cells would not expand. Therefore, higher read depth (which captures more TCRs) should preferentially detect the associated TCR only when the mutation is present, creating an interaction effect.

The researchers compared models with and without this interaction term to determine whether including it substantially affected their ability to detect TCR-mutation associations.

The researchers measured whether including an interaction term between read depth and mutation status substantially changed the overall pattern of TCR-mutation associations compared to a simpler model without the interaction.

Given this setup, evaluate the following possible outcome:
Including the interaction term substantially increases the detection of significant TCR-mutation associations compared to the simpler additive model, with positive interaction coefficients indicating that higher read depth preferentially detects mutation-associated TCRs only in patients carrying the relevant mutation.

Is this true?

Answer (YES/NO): NO